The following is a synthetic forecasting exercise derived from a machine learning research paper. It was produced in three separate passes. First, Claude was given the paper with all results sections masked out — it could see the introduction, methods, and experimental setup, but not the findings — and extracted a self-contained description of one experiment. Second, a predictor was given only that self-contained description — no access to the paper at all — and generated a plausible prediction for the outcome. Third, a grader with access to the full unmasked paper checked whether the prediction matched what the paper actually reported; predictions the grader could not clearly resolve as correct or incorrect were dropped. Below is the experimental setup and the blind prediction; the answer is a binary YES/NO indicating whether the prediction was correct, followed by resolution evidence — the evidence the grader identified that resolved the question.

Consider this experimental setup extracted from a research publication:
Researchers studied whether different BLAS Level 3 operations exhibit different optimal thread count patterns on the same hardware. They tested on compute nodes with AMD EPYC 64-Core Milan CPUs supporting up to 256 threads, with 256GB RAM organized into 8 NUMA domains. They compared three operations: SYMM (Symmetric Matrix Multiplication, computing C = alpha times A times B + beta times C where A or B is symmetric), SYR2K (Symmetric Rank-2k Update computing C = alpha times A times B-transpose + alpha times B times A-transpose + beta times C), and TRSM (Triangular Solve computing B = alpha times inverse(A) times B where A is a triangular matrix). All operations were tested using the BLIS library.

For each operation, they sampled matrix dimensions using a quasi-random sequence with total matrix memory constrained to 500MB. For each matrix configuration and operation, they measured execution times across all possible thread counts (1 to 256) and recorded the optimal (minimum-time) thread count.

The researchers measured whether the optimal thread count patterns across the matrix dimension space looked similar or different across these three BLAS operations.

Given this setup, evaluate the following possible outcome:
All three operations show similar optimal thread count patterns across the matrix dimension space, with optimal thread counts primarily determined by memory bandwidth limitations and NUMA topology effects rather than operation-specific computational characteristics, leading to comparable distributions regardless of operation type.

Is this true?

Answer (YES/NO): NO